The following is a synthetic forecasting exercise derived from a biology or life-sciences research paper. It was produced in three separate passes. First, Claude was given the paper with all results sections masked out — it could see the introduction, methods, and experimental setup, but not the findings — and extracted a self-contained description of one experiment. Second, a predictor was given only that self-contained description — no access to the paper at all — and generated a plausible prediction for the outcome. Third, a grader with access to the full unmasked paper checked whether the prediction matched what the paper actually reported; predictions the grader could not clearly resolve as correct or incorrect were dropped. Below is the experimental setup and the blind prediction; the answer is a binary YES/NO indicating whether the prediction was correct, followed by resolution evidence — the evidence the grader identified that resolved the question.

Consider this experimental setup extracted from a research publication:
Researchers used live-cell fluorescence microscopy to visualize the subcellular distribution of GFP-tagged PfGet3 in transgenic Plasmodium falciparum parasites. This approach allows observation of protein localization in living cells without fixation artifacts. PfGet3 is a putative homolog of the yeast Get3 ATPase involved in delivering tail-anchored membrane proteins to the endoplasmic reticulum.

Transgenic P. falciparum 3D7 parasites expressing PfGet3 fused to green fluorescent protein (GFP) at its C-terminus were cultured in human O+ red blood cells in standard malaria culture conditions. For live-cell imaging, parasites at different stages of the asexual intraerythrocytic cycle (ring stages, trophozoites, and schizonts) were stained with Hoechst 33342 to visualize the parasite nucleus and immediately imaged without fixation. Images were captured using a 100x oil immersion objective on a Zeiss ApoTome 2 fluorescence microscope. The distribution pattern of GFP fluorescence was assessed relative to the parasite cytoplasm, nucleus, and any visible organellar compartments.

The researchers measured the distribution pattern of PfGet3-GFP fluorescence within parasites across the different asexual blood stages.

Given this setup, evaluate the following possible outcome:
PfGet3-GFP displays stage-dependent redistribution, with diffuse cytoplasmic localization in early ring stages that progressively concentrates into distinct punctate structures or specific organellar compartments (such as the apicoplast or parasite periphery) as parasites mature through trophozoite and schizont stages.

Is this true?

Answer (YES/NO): NO